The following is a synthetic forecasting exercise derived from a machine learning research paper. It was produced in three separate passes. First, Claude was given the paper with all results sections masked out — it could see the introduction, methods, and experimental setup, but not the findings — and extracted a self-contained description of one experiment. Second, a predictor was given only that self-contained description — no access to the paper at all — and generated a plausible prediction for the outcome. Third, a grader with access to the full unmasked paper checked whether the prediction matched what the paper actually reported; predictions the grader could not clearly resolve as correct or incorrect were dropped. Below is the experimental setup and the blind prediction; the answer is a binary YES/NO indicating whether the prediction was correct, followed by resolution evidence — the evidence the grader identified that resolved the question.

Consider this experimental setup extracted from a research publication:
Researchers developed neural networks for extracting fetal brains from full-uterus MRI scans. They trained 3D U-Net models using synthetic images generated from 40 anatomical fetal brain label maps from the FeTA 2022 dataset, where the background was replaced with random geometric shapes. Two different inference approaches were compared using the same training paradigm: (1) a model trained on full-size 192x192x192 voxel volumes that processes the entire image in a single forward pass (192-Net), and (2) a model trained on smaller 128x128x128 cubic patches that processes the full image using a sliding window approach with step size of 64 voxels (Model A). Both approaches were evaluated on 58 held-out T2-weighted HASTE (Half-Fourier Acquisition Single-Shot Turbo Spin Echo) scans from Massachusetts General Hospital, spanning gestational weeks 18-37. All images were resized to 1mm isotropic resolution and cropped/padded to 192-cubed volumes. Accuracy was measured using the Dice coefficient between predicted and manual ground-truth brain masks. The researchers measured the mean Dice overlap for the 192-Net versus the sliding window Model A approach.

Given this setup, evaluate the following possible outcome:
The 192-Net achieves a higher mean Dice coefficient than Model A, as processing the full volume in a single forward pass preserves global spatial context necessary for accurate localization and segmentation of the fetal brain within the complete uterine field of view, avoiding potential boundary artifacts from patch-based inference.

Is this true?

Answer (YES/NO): NO